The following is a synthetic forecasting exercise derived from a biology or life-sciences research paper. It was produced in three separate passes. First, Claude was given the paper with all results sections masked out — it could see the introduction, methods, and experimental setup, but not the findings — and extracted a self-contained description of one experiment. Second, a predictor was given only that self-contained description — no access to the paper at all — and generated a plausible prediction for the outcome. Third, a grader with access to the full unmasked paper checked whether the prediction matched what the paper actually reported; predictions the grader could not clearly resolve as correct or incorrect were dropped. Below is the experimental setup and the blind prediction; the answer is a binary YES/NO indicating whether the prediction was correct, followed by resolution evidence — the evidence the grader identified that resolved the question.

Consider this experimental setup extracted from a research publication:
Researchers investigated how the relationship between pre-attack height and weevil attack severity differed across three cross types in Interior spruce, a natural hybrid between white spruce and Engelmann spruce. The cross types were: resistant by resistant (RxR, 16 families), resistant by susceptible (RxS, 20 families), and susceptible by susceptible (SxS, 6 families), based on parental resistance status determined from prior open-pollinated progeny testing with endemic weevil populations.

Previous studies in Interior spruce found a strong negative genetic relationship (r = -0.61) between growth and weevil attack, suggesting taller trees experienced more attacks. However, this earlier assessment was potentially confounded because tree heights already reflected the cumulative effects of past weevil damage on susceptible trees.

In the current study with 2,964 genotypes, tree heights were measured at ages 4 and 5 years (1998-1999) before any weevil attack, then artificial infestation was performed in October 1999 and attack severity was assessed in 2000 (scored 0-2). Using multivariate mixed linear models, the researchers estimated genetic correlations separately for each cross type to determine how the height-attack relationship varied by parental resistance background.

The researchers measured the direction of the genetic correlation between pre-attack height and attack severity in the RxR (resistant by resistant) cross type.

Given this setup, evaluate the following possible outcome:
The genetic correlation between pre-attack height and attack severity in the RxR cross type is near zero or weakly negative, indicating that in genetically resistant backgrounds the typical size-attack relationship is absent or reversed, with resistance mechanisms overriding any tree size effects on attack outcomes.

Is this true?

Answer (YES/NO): NO